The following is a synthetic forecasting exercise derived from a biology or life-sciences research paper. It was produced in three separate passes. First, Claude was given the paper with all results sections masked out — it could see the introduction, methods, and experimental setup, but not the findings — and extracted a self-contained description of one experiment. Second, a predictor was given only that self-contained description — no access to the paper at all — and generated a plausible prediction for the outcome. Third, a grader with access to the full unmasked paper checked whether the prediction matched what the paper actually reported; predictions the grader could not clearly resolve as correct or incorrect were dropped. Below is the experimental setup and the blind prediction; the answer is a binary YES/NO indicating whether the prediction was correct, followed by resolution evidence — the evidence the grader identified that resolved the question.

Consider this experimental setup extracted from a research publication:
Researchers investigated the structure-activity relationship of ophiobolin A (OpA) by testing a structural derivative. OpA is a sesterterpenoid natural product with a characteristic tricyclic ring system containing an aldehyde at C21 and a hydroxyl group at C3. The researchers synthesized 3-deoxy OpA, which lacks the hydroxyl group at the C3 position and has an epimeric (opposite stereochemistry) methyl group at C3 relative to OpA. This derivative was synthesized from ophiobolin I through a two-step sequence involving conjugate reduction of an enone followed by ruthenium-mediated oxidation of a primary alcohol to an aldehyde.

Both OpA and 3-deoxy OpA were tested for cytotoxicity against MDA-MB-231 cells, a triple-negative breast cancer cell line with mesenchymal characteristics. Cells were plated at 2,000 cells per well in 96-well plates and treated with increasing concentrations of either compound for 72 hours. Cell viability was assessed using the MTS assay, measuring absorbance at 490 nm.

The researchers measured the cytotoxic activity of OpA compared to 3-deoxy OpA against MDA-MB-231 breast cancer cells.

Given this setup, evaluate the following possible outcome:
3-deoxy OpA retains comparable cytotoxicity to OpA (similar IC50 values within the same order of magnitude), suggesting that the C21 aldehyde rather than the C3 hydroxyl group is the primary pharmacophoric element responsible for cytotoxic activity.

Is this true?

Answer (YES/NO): NO